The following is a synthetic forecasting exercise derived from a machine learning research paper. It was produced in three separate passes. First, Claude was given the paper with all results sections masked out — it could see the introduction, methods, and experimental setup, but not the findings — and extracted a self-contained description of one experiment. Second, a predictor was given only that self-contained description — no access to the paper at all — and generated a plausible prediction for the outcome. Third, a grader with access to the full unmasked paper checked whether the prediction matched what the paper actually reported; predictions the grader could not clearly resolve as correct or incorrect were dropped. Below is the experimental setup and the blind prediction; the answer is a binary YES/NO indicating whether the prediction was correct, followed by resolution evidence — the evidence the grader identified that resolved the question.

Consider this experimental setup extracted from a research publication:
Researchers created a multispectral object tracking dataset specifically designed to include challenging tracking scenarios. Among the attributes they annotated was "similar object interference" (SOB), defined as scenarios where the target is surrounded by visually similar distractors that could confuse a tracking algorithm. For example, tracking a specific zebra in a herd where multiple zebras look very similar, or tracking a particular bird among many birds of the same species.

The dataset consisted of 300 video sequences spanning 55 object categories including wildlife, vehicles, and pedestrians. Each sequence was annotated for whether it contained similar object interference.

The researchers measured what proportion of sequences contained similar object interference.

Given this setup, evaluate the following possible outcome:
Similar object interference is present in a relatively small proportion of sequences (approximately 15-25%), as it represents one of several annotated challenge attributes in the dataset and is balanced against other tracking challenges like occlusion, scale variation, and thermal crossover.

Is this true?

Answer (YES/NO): NO